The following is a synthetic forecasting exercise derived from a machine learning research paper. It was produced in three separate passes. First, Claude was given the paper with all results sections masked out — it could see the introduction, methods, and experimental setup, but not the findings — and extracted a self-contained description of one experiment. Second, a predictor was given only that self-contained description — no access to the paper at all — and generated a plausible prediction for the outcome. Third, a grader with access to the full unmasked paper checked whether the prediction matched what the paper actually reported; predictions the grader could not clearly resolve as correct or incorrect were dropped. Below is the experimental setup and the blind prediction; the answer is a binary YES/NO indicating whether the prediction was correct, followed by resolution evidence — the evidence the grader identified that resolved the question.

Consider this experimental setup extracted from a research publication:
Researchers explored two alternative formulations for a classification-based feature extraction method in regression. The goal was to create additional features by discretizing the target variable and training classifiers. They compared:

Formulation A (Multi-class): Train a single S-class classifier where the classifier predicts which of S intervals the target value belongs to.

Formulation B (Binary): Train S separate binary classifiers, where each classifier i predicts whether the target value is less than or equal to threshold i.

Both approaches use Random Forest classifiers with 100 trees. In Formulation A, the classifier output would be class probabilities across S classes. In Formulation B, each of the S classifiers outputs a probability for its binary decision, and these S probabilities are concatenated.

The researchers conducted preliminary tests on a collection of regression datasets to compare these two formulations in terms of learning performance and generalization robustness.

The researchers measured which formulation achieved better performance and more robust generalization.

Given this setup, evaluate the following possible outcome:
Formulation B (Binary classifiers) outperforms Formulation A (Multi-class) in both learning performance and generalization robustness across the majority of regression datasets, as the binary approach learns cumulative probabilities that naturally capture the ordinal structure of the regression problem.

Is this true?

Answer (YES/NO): NO